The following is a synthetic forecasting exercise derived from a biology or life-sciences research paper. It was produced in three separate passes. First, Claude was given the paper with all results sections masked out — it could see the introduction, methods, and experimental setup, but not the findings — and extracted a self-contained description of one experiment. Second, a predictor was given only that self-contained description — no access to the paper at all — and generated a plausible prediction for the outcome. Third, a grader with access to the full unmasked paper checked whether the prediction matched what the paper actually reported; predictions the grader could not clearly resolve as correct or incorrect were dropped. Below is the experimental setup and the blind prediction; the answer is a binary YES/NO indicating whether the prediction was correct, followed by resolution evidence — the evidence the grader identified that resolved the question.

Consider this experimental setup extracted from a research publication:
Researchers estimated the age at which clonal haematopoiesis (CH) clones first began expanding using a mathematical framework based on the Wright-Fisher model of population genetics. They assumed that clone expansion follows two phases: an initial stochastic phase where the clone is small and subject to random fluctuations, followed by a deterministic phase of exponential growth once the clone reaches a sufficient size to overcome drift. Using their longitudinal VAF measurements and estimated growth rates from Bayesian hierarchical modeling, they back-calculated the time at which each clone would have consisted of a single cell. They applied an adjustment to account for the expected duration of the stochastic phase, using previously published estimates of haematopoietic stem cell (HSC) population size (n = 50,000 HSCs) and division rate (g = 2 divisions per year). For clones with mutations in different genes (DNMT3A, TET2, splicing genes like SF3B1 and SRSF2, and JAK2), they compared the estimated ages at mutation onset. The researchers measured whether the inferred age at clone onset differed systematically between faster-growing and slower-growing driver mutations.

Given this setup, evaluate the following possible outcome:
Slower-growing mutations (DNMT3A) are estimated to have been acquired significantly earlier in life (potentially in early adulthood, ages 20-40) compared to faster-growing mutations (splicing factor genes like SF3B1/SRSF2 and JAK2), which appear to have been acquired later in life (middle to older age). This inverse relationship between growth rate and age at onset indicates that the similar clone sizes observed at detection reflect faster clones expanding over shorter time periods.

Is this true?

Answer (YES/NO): YES